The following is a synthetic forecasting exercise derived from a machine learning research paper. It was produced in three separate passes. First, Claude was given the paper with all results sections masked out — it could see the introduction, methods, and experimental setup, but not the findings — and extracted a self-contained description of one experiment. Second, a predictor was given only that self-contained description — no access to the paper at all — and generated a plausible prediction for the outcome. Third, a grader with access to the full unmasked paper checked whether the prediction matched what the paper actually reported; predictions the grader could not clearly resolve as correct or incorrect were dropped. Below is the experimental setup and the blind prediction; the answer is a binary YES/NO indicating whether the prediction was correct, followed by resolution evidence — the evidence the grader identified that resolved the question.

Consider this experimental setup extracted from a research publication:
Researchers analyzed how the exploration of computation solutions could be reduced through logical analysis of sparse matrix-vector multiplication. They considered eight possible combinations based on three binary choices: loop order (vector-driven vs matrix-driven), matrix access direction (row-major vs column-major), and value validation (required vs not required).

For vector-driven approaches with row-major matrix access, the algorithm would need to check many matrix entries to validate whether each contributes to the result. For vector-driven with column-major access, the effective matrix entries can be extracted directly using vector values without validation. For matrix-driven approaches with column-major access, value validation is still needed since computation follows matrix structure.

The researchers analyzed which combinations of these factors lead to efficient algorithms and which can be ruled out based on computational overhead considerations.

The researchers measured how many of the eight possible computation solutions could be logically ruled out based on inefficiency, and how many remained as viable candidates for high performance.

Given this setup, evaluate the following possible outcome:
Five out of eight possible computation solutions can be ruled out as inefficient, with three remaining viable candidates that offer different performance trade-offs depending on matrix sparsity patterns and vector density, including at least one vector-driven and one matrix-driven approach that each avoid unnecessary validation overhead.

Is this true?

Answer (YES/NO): YES